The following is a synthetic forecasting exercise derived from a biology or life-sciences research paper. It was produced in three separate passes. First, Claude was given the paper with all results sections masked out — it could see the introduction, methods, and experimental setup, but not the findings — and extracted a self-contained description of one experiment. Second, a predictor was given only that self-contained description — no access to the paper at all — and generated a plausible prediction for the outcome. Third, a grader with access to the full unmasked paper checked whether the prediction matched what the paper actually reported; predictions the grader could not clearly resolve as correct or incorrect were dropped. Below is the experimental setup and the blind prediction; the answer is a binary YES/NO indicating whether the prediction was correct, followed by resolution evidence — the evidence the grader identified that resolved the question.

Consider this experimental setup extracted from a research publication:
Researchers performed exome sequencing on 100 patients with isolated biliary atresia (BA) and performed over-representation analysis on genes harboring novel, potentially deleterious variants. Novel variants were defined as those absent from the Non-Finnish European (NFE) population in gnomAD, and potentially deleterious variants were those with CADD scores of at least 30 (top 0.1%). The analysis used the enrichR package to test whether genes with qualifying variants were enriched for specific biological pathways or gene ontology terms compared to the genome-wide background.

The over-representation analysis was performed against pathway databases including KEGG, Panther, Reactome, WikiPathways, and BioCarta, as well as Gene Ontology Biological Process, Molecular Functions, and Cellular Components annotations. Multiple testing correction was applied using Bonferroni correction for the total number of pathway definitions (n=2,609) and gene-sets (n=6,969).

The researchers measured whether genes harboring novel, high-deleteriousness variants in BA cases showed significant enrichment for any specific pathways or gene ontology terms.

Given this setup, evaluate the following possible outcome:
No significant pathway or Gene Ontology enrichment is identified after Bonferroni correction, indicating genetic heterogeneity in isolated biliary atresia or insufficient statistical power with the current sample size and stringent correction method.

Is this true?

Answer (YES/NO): YES